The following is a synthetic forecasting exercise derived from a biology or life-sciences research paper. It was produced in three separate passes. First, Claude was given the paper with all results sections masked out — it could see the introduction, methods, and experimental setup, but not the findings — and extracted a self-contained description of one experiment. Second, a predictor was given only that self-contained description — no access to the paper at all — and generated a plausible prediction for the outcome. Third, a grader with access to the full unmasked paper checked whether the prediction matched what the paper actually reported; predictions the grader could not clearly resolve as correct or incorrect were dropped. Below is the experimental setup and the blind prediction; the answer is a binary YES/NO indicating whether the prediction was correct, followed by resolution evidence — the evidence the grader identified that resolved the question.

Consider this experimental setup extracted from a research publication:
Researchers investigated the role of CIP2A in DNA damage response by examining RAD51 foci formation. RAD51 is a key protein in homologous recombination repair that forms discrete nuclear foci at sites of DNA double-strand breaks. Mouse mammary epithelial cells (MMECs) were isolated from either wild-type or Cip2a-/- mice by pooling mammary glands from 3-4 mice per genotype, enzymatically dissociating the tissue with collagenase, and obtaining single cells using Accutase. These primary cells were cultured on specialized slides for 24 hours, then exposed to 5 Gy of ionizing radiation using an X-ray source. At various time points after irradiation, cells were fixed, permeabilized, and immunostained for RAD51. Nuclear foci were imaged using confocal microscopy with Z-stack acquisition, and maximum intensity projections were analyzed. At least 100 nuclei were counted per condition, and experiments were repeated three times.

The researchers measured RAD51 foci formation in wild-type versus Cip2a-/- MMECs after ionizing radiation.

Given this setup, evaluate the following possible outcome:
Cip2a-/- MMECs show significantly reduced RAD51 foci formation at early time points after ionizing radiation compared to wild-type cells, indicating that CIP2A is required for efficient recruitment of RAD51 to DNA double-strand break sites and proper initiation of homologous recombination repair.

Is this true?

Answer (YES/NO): NO